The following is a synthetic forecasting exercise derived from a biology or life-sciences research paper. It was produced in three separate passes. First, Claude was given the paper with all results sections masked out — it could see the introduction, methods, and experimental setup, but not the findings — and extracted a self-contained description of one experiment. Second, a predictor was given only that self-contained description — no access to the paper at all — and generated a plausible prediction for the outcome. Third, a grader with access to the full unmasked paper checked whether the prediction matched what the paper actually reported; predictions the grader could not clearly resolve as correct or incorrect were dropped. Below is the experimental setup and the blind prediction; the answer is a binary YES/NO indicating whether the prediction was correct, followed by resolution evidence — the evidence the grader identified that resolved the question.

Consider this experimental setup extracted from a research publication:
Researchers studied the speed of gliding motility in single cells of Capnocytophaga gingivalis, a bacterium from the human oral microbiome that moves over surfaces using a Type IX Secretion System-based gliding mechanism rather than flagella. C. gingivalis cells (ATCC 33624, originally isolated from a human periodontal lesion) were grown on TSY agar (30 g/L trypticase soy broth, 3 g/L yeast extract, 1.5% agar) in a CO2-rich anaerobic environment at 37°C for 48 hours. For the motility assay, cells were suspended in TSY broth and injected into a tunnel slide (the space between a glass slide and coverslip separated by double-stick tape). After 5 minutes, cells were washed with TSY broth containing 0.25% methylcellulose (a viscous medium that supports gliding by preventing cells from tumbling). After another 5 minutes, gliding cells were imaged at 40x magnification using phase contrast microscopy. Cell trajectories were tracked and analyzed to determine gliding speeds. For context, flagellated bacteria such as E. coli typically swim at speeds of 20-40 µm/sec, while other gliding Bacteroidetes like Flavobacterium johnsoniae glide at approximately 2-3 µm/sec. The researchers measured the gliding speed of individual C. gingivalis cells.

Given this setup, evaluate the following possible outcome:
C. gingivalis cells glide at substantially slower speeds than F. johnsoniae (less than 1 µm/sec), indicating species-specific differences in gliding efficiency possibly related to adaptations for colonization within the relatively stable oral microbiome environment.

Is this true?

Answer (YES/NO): NO